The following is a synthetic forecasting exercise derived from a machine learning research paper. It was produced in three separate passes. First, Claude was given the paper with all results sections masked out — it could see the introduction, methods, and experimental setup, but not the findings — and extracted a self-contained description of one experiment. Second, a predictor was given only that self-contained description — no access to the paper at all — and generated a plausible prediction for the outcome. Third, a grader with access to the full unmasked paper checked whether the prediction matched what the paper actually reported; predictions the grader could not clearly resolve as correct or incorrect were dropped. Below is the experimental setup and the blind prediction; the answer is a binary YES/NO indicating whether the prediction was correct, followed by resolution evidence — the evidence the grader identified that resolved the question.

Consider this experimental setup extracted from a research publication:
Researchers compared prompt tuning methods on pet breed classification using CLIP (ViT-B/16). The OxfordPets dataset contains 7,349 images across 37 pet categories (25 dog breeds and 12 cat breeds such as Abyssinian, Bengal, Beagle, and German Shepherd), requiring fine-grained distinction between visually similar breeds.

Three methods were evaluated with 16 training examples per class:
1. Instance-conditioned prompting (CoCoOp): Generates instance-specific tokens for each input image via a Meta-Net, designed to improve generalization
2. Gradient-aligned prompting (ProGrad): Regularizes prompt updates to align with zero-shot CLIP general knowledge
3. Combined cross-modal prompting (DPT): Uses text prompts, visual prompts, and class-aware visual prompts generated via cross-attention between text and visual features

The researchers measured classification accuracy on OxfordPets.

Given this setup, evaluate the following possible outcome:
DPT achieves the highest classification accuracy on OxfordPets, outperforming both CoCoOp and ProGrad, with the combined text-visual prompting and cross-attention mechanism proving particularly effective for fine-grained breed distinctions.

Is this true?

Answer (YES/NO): YES